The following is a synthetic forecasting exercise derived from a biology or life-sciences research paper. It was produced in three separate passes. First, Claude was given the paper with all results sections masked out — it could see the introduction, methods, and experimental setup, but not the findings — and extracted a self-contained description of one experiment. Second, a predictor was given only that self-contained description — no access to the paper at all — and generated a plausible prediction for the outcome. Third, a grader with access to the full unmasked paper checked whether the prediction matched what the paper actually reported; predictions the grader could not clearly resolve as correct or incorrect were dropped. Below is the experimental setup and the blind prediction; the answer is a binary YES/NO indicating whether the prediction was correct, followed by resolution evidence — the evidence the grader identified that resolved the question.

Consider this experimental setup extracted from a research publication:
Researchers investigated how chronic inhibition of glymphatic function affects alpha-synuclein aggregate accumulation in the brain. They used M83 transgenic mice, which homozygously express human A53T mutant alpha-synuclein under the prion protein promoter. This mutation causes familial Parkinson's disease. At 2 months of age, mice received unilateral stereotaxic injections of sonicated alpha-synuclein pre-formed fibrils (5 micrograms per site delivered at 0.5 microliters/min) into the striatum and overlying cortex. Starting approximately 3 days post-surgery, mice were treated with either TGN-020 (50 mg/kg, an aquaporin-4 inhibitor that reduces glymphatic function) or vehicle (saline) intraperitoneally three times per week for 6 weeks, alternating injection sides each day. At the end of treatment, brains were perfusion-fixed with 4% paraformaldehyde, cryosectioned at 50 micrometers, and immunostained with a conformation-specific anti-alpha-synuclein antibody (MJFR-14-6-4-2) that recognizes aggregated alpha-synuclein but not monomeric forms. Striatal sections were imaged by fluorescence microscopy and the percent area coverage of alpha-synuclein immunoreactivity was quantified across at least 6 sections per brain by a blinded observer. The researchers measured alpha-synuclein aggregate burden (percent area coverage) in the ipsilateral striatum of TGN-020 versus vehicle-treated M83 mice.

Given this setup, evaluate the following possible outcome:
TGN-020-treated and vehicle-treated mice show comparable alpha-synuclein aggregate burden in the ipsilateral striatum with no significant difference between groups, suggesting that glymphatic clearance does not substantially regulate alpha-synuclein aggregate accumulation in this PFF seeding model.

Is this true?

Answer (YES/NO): NO